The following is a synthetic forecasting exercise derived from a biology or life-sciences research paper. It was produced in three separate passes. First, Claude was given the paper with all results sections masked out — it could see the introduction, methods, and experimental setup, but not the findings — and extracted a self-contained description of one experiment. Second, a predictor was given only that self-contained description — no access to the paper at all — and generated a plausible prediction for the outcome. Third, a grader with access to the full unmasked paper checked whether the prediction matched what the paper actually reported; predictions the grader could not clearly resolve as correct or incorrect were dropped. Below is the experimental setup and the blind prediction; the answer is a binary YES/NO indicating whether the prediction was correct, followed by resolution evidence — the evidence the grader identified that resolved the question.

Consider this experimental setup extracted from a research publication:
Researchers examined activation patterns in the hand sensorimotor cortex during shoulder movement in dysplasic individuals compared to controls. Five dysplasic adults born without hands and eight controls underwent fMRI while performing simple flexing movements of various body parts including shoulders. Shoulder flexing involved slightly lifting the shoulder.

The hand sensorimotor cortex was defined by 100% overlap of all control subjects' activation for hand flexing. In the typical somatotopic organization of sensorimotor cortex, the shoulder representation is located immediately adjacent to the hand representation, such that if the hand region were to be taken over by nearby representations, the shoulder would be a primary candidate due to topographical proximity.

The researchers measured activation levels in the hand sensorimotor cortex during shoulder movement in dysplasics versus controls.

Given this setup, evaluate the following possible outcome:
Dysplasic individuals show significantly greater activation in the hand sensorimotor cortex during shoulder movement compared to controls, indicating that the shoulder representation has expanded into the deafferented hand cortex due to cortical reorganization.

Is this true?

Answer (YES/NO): YES